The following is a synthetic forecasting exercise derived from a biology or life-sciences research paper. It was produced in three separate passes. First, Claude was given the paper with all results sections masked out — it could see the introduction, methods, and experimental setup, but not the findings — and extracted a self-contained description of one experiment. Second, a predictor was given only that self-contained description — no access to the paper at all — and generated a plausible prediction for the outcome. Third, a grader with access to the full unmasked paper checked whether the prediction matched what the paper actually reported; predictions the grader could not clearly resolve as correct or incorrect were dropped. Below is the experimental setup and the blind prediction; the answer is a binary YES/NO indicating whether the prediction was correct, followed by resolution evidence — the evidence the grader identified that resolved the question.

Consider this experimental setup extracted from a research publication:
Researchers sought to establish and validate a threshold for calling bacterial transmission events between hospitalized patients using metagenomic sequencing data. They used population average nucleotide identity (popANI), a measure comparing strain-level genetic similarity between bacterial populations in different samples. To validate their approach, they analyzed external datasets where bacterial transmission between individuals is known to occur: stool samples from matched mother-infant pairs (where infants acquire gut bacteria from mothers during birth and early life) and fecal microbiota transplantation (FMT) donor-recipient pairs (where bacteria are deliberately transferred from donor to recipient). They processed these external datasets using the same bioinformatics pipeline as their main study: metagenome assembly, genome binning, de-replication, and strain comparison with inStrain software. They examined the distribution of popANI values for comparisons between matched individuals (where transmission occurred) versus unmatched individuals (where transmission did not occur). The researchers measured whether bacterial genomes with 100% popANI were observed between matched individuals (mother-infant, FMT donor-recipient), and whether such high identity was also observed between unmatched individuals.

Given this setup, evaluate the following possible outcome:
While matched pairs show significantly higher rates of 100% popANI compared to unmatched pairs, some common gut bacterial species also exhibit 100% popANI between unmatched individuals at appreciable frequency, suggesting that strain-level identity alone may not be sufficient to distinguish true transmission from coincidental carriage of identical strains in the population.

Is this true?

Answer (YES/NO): NO